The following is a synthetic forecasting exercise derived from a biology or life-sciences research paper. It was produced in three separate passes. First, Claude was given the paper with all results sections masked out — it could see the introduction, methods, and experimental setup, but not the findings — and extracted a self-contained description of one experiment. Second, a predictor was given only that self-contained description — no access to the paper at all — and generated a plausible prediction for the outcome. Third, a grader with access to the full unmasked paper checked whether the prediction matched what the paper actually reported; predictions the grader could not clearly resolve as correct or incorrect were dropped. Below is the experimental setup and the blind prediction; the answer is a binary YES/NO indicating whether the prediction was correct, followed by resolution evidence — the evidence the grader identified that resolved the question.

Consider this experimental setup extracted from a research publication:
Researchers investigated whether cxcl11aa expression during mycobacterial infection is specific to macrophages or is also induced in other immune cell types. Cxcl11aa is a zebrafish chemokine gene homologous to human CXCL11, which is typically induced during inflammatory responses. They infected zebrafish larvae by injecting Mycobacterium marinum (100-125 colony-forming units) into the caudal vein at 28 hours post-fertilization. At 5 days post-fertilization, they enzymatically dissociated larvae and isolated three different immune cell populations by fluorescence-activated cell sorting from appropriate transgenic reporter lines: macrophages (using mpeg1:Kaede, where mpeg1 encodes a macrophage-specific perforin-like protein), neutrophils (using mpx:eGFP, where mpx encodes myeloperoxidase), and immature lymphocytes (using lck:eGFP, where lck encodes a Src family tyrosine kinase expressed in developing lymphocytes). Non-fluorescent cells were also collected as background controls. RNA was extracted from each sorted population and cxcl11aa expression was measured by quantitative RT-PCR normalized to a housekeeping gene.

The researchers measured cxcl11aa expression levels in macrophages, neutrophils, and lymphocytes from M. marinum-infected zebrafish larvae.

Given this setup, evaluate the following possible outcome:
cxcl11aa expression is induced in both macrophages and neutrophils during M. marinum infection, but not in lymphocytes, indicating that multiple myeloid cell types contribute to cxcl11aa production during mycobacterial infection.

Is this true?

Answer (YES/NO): NO